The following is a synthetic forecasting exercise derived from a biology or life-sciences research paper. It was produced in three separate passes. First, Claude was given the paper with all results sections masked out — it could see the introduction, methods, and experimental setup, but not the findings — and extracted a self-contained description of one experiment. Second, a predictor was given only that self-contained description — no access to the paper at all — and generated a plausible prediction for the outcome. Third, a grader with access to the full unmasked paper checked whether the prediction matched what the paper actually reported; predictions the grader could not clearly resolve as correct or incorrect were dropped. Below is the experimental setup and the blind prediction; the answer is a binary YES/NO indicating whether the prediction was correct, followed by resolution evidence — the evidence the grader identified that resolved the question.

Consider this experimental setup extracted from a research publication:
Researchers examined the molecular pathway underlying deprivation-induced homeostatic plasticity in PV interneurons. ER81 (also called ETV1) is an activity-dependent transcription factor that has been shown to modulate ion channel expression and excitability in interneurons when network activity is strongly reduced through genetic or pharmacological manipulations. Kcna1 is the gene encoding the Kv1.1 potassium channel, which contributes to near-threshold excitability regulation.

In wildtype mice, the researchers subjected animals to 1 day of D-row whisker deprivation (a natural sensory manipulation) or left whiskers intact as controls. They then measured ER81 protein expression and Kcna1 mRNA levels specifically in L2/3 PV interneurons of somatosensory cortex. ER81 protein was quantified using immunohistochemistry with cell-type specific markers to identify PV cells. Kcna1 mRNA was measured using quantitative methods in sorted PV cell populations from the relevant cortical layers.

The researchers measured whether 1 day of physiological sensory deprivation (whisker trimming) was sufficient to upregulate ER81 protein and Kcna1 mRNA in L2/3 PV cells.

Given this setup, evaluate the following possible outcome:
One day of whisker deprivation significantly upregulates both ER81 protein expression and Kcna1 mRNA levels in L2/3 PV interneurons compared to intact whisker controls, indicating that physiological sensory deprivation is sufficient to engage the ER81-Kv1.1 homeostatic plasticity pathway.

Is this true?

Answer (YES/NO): NO